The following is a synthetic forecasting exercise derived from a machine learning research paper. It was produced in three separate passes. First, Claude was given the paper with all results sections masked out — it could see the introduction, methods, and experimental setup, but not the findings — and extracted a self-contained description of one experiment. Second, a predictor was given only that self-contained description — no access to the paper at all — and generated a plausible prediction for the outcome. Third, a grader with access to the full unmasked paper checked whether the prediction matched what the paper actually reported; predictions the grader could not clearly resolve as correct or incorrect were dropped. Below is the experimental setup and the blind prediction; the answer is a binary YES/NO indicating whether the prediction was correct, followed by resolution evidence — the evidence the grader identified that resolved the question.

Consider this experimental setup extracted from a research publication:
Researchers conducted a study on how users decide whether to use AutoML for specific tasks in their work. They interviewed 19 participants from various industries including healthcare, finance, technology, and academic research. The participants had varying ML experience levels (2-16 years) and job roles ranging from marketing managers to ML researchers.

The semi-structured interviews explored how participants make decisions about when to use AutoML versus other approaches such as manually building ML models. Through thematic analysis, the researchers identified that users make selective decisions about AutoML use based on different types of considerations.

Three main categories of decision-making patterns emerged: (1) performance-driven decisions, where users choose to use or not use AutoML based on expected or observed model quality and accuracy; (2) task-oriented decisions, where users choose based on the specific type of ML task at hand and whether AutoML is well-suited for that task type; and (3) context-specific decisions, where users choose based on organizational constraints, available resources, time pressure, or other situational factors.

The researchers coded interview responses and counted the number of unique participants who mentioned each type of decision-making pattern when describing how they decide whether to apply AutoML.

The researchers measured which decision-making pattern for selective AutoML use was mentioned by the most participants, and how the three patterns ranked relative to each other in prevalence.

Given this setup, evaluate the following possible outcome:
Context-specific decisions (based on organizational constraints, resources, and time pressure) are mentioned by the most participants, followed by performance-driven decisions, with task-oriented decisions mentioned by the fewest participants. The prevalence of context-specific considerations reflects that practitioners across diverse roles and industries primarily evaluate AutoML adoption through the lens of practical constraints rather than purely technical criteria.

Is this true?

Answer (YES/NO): NO